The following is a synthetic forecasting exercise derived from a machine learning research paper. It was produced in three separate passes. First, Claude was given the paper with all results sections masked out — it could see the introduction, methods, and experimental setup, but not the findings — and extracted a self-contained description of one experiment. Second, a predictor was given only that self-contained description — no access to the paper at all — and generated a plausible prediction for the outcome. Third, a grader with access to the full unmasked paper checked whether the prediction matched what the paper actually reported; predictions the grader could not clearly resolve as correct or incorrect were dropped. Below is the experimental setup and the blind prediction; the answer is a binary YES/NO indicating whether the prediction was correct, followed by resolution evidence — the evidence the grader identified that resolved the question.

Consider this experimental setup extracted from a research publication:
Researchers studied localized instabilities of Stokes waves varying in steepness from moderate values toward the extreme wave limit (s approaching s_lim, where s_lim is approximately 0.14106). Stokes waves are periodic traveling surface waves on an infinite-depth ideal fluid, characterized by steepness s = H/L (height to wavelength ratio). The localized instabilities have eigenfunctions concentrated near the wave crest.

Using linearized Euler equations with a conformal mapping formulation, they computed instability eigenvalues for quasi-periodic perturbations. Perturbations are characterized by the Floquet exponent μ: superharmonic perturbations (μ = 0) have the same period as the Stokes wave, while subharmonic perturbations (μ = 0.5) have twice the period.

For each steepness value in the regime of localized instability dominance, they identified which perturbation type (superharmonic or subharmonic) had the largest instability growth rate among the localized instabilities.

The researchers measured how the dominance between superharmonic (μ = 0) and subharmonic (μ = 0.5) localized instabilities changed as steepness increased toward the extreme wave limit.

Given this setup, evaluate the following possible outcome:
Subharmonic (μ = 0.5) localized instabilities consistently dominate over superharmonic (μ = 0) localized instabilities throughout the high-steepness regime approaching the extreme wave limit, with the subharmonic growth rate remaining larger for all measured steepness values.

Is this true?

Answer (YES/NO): NO